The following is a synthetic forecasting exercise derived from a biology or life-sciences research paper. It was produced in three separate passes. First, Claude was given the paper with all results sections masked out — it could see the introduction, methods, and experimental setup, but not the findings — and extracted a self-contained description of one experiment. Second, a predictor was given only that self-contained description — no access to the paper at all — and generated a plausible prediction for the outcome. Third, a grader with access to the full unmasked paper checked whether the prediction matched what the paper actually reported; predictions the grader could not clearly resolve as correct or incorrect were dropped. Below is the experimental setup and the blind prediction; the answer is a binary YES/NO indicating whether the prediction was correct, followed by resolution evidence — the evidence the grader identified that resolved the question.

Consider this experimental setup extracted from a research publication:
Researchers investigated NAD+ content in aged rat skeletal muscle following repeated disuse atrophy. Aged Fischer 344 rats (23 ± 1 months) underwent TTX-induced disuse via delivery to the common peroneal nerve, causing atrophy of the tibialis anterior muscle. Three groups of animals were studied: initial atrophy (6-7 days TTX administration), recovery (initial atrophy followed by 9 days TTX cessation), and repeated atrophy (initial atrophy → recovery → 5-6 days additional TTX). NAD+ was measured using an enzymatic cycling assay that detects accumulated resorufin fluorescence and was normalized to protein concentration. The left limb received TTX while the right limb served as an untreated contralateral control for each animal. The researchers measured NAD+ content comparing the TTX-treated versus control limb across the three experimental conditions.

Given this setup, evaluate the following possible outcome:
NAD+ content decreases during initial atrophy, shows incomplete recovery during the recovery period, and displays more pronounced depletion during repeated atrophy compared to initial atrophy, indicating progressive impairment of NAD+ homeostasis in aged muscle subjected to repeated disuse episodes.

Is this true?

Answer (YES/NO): NO